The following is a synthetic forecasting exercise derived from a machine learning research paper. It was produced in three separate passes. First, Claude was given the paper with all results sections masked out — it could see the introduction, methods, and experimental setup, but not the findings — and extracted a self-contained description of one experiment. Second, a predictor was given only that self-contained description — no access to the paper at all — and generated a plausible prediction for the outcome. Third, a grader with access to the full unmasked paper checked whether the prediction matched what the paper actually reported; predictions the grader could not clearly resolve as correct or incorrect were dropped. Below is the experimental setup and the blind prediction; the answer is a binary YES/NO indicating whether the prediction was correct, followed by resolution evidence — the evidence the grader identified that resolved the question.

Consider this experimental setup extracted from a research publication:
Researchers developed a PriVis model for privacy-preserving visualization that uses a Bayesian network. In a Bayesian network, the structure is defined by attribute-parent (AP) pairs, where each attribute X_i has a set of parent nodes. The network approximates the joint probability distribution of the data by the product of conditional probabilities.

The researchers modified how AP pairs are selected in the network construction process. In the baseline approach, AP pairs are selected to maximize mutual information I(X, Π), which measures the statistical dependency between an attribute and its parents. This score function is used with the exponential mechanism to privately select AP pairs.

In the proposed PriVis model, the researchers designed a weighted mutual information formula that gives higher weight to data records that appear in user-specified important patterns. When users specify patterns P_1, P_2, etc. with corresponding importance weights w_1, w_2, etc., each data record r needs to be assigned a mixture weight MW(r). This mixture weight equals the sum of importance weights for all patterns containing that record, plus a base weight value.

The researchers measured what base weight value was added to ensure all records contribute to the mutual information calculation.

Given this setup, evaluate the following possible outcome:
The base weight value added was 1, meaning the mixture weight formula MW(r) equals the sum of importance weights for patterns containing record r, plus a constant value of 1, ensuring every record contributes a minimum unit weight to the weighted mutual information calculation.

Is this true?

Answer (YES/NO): YES